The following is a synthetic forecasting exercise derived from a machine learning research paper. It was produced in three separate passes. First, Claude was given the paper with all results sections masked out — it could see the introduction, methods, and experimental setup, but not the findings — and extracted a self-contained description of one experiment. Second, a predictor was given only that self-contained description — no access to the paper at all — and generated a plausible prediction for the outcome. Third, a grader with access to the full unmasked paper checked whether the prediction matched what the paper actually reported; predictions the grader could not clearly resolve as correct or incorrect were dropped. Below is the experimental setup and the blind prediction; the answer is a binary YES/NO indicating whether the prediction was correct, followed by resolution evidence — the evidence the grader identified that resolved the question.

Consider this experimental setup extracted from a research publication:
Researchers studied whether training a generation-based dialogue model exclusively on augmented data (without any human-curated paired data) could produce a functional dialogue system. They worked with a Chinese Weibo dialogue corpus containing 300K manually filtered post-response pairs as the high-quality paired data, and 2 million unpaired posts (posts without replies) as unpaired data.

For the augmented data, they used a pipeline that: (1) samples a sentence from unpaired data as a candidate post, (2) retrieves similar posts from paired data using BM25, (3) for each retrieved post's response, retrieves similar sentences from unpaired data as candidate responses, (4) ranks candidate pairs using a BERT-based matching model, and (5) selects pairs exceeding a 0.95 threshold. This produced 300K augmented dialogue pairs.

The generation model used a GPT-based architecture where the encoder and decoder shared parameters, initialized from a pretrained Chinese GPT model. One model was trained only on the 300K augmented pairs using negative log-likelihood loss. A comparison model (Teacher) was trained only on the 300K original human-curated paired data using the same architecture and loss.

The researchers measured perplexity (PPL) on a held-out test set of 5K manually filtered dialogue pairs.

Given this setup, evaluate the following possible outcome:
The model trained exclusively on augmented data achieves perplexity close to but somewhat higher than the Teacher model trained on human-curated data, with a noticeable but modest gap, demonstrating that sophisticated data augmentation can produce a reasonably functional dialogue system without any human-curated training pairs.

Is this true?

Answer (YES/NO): NO